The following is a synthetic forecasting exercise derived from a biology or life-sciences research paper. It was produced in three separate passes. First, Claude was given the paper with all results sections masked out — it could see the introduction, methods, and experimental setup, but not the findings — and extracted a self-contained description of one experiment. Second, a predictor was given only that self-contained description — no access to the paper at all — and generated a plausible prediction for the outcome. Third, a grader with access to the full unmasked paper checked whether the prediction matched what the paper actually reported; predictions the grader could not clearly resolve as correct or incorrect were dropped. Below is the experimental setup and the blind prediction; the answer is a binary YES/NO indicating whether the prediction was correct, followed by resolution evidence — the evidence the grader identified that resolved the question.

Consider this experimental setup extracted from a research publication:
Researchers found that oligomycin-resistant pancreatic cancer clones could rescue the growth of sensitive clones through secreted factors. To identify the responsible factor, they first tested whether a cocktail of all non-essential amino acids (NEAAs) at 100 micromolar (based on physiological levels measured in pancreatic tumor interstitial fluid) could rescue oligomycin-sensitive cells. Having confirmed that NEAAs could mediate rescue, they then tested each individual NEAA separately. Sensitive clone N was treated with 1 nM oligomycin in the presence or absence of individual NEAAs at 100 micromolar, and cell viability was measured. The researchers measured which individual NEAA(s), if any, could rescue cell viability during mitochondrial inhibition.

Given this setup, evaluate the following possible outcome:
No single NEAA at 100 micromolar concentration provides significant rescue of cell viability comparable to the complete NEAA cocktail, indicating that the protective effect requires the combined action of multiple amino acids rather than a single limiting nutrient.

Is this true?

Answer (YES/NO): NO